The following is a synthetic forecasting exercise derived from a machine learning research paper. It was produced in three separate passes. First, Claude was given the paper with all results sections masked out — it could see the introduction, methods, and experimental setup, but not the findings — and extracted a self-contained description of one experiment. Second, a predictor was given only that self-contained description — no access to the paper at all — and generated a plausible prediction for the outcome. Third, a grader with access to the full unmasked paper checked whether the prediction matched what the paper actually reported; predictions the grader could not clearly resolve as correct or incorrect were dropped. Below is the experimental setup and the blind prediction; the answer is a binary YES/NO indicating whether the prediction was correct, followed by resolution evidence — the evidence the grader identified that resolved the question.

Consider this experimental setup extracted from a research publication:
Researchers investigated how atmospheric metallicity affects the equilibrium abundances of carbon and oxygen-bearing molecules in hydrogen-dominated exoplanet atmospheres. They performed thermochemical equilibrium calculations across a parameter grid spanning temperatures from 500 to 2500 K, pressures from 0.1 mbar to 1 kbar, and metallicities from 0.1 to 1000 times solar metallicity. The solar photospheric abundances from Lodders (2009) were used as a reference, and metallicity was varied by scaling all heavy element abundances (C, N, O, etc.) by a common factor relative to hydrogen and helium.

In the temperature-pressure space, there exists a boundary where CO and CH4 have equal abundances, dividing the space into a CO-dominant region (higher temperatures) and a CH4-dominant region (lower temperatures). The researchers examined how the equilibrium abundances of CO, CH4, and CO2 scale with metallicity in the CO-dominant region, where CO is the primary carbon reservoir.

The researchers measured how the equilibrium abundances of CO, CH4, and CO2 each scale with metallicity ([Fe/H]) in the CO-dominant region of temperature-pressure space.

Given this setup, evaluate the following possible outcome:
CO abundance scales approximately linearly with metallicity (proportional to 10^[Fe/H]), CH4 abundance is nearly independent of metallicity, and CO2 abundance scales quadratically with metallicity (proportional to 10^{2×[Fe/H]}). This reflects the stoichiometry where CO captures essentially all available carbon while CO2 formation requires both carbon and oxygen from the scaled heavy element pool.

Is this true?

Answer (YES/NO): YES